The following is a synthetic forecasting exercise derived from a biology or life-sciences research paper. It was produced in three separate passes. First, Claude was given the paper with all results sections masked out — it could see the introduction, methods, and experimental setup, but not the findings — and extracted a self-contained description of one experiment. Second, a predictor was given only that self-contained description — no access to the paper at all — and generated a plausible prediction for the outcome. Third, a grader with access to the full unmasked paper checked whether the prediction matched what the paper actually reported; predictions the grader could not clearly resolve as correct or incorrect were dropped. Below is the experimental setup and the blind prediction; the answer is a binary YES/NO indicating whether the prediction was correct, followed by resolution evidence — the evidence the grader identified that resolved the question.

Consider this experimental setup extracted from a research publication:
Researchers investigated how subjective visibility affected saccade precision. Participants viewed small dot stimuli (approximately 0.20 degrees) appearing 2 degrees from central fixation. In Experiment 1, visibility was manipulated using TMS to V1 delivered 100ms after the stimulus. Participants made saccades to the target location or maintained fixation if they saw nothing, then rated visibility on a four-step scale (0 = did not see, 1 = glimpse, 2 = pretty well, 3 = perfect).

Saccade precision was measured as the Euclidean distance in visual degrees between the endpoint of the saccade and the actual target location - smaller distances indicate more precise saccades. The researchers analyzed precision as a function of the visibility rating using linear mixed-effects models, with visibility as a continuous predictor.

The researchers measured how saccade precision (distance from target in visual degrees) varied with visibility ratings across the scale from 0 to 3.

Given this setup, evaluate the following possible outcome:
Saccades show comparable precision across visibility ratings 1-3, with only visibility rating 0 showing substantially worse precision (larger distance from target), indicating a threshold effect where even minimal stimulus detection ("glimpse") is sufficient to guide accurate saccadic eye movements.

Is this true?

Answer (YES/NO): NO